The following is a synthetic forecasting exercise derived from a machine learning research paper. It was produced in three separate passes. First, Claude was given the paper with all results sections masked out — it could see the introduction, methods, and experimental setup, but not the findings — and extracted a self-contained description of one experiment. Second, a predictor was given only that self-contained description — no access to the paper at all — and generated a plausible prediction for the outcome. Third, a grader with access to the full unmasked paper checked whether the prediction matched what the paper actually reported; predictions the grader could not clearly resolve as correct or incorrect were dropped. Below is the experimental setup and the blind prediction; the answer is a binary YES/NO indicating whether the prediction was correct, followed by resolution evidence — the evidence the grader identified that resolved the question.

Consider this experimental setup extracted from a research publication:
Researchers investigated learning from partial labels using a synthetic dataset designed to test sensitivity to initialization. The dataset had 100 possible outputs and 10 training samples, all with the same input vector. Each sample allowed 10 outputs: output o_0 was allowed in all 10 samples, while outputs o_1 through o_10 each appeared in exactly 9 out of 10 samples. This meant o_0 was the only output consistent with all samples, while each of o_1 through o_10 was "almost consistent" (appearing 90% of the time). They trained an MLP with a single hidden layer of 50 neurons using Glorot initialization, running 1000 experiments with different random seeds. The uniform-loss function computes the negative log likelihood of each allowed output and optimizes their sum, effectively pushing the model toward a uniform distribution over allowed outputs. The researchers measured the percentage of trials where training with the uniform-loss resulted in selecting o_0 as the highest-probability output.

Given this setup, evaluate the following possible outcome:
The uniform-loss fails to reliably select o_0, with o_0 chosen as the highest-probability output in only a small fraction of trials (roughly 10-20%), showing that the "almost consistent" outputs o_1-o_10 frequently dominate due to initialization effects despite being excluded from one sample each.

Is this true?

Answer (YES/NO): NO